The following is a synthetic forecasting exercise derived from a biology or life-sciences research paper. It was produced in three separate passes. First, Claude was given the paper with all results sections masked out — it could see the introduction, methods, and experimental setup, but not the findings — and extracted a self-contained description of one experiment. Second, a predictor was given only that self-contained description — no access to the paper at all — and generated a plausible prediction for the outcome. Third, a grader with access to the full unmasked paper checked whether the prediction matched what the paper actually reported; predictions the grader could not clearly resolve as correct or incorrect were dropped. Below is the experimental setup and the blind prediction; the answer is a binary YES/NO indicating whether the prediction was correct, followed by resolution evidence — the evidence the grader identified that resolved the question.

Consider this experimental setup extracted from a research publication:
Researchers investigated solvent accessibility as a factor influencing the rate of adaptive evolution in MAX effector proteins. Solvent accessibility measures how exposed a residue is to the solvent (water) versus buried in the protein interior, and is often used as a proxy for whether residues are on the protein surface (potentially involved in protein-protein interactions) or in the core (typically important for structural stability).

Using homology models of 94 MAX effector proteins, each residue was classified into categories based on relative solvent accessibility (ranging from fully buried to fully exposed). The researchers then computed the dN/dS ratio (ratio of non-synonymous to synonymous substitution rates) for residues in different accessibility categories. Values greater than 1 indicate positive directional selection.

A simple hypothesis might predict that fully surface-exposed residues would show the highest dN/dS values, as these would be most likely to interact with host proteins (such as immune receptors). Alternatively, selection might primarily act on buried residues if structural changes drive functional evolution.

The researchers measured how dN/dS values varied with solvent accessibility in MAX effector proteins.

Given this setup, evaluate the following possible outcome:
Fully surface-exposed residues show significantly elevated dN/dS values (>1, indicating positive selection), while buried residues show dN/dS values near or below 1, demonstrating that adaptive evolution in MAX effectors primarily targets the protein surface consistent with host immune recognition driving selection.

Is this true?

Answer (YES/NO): NO